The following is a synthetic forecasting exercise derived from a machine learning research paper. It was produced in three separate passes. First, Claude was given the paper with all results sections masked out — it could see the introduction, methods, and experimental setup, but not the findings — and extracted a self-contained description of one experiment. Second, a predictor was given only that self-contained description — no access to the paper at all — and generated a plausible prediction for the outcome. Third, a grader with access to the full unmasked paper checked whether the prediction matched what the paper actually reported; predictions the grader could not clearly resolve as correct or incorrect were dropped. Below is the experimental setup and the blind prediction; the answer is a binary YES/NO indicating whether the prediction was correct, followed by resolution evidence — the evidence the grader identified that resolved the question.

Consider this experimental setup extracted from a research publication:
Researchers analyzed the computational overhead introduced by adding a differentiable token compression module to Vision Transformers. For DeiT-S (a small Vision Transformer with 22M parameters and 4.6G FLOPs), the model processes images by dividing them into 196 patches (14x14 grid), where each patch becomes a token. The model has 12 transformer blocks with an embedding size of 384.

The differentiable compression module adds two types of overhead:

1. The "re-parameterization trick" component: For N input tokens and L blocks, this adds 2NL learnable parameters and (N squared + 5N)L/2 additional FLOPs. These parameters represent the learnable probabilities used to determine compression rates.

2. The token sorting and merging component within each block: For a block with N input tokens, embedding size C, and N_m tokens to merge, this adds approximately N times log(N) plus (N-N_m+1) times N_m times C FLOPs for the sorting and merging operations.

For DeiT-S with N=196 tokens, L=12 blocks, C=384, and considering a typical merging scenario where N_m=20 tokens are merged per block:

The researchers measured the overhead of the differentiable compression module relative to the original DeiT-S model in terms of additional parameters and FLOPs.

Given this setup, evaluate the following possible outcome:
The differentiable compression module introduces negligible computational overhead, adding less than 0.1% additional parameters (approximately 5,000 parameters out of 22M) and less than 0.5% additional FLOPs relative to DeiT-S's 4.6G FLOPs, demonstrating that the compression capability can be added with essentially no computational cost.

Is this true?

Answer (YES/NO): YES